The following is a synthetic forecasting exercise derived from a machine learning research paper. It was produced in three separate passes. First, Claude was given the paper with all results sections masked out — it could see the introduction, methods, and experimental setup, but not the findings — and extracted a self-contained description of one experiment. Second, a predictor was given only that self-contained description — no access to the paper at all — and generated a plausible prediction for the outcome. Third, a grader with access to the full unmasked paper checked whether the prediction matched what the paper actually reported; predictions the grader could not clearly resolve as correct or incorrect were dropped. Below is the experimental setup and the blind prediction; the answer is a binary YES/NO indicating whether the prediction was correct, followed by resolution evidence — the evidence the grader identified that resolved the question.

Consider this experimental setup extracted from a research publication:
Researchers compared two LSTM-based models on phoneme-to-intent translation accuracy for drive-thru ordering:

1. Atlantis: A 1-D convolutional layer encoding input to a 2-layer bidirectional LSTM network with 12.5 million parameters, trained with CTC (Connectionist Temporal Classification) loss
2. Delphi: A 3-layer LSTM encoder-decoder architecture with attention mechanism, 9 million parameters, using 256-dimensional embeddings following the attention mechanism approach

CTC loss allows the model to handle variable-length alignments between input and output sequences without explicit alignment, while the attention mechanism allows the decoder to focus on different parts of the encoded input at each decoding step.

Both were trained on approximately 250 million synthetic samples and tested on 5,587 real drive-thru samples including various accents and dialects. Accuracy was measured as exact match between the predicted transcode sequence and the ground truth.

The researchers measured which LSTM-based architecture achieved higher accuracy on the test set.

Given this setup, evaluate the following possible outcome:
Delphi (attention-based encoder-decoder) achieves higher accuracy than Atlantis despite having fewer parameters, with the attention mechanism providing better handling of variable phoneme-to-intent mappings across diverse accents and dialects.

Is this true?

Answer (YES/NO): NO